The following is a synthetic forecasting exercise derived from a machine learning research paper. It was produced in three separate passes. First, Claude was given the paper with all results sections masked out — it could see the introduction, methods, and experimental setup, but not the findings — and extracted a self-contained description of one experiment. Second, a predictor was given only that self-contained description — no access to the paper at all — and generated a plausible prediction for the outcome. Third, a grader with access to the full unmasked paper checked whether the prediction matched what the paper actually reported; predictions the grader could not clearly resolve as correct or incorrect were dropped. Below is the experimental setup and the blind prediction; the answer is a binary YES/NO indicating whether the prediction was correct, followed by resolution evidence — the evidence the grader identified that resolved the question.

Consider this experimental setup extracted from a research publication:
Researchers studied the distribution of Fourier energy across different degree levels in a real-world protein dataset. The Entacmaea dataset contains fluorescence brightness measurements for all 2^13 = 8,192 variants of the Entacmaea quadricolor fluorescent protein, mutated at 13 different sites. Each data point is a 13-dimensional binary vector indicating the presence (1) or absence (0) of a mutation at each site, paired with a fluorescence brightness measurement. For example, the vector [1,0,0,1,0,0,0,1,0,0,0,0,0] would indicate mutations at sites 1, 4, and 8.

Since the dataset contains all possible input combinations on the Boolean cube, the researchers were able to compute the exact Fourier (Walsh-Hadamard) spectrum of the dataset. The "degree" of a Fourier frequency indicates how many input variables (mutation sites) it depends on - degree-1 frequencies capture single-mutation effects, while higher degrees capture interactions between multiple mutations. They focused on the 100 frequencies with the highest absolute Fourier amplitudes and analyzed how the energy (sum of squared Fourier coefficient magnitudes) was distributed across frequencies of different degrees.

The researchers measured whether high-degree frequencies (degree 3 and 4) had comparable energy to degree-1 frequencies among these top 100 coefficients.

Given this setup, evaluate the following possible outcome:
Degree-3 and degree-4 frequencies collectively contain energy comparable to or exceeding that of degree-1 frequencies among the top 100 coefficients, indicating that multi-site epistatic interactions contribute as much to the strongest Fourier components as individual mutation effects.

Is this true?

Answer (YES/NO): YES